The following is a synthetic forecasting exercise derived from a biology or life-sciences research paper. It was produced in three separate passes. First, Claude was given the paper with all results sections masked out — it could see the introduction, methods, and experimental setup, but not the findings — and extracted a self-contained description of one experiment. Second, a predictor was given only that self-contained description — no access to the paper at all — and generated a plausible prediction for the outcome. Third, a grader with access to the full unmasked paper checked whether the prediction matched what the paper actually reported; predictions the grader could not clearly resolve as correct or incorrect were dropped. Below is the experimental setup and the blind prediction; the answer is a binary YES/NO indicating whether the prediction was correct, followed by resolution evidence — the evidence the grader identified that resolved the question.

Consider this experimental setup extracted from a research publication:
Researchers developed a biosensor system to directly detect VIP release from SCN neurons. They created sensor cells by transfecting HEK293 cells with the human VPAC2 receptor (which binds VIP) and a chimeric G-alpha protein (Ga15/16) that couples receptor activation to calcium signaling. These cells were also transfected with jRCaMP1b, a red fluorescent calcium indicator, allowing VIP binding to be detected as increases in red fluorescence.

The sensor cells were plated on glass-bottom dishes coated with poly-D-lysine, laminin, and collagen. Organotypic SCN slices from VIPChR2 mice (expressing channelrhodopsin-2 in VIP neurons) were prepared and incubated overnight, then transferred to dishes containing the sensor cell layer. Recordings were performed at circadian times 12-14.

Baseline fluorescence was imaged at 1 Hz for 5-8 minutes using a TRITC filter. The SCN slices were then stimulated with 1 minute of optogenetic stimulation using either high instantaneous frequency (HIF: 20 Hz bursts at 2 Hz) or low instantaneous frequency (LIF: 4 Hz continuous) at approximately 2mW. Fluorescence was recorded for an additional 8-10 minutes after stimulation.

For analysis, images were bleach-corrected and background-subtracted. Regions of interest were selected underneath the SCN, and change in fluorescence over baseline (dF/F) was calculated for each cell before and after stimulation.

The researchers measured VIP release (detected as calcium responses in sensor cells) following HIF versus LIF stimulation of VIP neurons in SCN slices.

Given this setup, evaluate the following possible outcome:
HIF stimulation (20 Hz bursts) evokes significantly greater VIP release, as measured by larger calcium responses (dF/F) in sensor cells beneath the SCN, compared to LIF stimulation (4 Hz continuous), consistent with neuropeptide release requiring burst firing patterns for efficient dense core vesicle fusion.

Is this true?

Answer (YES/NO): YES